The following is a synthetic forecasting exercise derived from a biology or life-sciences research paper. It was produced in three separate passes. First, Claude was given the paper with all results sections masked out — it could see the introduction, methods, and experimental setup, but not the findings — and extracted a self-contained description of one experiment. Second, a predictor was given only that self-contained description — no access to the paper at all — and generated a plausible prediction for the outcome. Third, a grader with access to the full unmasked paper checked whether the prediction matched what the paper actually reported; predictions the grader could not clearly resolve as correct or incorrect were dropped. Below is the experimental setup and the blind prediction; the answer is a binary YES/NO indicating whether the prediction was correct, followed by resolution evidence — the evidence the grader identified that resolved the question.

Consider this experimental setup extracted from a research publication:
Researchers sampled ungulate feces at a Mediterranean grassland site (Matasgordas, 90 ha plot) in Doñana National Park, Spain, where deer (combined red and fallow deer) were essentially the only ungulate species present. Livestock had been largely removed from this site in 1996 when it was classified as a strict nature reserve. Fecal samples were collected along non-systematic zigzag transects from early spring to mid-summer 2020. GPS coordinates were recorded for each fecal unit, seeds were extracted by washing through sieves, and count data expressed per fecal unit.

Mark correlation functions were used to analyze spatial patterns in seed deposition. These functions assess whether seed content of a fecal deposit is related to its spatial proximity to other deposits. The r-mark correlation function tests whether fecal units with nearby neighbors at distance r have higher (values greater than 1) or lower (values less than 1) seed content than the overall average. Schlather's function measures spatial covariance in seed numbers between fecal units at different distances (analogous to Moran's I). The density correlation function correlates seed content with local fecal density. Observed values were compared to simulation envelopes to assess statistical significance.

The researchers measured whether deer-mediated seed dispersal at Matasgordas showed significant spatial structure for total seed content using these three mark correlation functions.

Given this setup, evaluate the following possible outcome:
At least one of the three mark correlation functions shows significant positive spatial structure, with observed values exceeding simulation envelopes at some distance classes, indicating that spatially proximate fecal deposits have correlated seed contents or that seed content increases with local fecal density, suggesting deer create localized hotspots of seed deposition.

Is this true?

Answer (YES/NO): NO